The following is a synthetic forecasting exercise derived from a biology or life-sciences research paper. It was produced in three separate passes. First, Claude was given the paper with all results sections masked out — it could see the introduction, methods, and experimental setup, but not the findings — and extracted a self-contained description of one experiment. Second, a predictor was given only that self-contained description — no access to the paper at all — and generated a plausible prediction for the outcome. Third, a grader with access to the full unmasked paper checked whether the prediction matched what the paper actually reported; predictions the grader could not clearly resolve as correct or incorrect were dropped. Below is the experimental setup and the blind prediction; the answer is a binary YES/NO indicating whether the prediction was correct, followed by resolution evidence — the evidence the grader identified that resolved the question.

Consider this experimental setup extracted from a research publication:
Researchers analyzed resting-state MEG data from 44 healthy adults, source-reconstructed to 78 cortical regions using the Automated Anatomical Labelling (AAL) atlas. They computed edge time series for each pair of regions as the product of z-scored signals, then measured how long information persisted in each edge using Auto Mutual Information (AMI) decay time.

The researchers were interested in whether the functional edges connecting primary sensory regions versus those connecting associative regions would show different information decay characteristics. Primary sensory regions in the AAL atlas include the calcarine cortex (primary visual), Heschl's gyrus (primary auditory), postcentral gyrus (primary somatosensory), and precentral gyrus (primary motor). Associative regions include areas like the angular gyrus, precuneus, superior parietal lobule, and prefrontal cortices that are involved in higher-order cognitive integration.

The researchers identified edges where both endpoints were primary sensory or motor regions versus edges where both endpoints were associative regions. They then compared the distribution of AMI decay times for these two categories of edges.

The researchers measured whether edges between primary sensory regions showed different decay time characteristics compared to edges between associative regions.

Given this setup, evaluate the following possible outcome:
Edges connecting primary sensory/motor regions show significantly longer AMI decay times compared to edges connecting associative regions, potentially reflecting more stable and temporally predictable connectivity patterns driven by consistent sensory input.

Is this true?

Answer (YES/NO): NO